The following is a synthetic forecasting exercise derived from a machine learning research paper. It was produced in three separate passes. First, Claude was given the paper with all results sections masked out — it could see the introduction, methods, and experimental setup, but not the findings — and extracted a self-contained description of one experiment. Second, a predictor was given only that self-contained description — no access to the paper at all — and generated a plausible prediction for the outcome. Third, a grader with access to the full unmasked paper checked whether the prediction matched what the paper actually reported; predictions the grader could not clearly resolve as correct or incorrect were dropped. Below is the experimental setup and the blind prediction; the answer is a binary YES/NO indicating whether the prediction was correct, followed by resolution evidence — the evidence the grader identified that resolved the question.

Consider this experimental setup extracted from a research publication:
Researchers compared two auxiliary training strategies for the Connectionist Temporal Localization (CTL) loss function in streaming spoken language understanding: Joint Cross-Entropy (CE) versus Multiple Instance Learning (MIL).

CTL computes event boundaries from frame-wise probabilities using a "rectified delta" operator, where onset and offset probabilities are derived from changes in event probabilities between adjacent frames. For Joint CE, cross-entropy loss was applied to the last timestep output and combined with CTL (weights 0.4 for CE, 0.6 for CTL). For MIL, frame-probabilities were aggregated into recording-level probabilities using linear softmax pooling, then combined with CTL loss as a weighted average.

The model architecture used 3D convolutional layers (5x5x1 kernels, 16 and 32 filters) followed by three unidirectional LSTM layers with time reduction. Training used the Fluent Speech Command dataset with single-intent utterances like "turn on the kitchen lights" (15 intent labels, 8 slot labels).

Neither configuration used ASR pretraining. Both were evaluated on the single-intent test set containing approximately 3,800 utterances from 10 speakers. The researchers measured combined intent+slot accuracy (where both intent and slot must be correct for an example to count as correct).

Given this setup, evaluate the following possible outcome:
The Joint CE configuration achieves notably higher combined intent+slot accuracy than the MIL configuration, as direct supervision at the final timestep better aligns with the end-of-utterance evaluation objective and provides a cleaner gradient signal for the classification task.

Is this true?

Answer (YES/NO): NO